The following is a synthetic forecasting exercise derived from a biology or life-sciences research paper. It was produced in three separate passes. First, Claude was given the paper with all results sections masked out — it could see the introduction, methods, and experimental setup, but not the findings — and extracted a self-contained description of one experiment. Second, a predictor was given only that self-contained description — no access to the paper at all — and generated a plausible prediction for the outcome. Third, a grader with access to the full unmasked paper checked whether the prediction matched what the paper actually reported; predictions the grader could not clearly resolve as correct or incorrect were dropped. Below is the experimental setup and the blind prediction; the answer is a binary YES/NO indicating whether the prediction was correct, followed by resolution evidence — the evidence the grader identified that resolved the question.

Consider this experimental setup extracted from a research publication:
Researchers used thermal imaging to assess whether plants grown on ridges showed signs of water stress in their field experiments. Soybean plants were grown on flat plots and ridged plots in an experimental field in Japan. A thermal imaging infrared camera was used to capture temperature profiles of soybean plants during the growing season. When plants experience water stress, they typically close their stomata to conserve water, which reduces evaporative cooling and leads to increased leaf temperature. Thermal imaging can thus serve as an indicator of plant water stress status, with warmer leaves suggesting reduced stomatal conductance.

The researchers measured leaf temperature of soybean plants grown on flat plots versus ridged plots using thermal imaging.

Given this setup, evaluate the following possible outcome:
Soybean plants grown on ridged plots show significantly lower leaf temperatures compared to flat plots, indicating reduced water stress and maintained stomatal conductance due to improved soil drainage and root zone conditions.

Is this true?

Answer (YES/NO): NO